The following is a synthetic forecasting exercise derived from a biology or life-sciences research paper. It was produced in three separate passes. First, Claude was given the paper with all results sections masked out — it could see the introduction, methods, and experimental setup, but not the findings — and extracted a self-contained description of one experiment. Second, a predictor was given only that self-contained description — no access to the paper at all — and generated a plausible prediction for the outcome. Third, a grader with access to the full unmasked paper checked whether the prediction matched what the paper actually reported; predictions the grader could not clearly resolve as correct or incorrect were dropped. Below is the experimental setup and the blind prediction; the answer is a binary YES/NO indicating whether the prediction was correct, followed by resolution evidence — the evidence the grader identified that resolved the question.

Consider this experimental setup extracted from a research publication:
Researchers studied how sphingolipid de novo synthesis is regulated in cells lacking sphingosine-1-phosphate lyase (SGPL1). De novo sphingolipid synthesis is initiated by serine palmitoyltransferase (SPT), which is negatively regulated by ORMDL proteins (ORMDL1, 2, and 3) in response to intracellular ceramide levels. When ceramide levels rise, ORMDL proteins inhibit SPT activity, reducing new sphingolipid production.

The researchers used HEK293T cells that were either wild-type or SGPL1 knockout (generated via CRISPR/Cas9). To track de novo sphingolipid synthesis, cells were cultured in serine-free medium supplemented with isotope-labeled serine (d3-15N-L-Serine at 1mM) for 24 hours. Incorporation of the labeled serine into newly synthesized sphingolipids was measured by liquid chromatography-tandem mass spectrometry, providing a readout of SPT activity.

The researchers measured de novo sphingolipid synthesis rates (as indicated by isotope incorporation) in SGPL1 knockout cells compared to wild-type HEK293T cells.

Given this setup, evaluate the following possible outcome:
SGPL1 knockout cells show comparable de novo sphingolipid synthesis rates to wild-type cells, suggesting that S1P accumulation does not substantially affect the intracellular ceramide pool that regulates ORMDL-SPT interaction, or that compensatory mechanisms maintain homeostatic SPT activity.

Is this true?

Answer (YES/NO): NO